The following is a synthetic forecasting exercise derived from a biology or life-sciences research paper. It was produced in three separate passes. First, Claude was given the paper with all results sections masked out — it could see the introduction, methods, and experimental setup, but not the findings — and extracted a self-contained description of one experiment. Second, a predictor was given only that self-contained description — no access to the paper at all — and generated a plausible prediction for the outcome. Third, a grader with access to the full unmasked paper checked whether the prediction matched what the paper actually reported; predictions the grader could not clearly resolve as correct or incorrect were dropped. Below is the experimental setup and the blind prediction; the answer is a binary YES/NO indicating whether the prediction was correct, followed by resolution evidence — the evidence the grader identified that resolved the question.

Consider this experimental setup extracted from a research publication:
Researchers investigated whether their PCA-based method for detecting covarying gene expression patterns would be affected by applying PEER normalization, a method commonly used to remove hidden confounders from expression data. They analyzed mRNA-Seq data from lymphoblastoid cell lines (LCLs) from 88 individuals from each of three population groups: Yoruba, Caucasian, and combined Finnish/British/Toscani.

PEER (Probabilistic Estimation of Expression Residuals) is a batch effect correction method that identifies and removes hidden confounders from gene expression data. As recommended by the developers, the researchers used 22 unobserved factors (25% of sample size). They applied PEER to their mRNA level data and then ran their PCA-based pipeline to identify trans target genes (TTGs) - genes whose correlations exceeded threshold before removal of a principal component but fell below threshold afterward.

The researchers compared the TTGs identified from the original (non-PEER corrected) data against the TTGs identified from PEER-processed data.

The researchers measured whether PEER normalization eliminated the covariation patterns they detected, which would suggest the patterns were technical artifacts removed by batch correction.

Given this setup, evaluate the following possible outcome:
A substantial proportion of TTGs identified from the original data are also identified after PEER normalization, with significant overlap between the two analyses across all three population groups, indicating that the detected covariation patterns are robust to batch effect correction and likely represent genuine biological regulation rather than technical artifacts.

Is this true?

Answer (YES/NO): NO